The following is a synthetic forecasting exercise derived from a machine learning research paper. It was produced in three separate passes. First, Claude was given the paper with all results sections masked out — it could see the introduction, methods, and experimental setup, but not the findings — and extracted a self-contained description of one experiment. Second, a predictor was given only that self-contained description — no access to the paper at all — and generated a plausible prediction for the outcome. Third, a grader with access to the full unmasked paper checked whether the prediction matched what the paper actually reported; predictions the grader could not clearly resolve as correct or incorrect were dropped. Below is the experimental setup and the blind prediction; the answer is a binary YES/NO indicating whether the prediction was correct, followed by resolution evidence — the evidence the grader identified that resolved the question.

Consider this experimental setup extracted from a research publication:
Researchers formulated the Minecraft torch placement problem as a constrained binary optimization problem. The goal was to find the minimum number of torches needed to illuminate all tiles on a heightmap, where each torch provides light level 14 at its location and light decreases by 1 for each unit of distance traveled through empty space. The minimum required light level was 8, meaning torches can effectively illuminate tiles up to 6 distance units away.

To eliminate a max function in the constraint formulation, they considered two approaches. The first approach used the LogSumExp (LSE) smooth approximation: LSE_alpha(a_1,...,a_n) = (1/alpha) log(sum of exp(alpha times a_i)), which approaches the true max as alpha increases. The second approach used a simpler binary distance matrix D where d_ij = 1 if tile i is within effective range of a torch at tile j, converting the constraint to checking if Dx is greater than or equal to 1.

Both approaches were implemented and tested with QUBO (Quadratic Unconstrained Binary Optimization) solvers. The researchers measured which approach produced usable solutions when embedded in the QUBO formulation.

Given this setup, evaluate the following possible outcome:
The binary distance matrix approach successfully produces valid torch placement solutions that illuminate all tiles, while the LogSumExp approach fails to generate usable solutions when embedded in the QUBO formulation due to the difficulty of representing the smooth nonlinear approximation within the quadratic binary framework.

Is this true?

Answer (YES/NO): NO